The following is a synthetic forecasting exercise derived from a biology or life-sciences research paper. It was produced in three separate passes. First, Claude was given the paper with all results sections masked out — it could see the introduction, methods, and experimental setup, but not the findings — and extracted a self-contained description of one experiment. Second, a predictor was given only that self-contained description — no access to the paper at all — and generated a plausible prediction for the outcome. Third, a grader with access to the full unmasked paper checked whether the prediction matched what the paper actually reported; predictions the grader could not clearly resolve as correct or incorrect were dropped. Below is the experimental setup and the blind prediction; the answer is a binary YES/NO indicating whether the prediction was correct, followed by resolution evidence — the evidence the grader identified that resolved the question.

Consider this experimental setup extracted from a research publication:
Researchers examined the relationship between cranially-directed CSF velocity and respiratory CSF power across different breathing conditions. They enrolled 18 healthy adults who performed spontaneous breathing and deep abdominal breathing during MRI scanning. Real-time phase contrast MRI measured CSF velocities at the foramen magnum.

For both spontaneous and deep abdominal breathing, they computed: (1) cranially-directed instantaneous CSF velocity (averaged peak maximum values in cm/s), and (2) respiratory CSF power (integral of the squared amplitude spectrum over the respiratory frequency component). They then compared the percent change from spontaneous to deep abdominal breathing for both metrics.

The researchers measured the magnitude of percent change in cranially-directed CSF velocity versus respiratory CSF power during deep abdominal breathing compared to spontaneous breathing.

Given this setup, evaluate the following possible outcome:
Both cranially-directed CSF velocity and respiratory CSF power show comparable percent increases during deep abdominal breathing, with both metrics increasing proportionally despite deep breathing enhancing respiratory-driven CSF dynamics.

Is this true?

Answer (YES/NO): NO